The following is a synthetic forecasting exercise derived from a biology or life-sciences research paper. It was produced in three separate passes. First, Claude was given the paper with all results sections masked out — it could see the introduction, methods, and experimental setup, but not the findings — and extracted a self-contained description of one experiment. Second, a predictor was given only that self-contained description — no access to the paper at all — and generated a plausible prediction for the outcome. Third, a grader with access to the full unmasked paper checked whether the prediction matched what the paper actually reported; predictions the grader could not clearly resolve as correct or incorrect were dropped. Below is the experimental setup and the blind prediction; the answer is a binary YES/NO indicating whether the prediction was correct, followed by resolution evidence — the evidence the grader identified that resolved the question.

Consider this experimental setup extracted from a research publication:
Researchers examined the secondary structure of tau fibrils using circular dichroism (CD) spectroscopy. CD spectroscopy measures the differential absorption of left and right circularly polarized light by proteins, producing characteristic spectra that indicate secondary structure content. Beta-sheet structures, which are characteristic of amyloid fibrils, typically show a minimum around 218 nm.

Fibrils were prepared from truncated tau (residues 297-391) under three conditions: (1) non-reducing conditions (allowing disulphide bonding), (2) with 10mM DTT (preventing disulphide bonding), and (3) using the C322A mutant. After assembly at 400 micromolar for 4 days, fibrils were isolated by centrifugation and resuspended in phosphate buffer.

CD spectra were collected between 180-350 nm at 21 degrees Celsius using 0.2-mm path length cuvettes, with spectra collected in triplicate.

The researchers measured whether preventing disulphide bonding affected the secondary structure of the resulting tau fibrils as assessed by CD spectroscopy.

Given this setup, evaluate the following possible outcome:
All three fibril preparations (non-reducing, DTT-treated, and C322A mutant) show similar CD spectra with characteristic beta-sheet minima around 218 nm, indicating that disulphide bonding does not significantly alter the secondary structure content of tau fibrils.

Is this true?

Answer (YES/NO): NO